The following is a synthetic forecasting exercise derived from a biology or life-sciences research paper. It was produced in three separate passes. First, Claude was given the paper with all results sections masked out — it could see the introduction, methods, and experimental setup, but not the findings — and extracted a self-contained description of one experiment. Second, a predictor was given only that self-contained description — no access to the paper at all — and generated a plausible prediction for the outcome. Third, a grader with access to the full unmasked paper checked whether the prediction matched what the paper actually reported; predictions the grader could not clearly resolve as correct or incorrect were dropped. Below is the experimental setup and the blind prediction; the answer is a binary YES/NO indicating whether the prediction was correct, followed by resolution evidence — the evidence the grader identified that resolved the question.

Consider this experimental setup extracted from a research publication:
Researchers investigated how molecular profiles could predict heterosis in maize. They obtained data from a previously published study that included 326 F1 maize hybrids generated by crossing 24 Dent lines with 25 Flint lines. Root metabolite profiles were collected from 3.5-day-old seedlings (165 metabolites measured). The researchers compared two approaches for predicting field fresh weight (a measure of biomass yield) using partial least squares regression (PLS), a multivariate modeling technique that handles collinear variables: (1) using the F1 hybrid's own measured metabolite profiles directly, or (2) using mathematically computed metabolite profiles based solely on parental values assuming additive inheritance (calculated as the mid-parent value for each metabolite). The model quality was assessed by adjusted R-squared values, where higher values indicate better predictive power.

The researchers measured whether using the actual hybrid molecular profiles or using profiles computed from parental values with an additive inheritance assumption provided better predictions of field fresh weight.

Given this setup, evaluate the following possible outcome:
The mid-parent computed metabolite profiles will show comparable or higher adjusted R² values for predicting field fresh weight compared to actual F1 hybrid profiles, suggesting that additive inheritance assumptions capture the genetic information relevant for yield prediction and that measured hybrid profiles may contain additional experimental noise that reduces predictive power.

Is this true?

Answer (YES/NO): YES